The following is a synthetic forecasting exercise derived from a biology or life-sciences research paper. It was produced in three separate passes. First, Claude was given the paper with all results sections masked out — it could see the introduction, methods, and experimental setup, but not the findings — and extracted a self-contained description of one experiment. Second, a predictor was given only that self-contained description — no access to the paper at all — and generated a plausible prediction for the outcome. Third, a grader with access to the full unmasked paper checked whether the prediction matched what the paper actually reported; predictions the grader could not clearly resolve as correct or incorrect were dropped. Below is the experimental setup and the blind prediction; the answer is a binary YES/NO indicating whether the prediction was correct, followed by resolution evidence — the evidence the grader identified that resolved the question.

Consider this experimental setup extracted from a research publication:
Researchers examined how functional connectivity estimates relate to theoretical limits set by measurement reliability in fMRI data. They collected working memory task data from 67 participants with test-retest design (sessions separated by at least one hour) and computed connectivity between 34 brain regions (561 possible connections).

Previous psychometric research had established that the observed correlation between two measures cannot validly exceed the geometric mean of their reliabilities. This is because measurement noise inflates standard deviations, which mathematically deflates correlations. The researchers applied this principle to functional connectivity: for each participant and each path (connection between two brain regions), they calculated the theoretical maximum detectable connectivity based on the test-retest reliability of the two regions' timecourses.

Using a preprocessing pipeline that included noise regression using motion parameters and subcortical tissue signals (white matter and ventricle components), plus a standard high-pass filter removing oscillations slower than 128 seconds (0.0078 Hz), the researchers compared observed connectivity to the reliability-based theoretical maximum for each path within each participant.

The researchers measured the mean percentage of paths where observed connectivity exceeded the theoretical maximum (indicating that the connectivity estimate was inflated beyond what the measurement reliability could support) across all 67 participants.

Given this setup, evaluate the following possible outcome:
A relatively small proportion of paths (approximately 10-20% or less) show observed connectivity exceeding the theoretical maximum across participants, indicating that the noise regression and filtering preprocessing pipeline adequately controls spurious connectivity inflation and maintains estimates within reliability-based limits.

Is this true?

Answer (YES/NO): NO